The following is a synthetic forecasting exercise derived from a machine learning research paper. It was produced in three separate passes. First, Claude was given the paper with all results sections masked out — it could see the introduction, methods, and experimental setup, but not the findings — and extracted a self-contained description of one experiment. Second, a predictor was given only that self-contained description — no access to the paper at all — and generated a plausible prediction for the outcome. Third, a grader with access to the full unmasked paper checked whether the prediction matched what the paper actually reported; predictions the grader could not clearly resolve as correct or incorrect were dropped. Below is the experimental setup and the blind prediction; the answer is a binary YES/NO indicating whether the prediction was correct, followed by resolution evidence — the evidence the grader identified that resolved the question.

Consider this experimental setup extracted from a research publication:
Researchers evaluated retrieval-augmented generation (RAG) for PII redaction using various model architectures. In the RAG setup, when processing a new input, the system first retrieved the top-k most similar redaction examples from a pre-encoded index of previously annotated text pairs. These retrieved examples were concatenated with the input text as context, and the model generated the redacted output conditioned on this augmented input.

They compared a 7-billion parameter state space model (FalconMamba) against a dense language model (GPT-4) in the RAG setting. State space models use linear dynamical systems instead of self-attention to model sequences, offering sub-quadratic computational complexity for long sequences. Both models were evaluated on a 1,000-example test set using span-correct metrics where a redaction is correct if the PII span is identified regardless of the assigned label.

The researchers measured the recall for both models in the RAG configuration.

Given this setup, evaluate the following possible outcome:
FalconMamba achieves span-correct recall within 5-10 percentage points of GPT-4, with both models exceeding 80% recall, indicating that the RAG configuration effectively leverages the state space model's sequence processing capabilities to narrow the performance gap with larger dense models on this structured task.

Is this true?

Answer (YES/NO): NO